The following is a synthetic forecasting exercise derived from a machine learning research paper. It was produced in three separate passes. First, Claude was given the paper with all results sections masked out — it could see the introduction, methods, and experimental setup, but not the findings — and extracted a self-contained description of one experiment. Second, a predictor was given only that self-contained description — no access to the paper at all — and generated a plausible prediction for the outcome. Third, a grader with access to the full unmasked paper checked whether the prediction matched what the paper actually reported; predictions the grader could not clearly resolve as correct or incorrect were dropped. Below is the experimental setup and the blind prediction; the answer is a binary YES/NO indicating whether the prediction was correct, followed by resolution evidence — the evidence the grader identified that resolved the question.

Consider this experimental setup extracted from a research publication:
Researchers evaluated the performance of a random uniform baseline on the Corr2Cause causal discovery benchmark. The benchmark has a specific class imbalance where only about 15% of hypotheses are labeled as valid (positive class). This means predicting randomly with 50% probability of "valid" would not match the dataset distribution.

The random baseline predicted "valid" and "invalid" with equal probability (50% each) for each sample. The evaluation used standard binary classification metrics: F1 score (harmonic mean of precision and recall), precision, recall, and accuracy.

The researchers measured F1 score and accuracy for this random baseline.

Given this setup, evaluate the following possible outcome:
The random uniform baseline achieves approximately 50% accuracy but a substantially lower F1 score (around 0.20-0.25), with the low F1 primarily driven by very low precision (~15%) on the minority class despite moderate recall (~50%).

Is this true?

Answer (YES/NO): NO